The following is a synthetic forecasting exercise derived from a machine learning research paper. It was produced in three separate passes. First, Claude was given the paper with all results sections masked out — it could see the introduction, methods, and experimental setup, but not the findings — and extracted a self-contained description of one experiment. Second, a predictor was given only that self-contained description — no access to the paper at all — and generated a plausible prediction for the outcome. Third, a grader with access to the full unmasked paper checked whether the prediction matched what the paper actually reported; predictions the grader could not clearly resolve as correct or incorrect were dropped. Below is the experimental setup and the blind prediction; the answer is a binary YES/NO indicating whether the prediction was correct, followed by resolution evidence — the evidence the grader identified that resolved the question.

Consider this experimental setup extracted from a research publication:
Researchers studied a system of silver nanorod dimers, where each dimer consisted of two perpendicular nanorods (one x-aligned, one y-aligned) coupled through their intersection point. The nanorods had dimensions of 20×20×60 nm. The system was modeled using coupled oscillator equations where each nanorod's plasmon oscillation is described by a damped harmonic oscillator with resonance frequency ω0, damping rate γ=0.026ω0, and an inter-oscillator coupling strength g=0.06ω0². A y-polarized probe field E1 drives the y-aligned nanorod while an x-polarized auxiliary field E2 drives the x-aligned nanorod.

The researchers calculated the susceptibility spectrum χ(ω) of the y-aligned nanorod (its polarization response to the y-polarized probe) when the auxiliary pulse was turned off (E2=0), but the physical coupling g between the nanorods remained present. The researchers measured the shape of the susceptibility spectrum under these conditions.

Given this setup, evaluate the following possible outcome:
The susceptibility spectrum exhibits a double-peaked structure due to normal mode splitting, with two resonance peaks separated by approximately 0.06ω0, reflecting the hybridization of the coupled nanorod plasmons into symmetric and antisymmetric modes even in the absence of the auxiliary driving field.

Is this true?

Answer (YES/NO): YES